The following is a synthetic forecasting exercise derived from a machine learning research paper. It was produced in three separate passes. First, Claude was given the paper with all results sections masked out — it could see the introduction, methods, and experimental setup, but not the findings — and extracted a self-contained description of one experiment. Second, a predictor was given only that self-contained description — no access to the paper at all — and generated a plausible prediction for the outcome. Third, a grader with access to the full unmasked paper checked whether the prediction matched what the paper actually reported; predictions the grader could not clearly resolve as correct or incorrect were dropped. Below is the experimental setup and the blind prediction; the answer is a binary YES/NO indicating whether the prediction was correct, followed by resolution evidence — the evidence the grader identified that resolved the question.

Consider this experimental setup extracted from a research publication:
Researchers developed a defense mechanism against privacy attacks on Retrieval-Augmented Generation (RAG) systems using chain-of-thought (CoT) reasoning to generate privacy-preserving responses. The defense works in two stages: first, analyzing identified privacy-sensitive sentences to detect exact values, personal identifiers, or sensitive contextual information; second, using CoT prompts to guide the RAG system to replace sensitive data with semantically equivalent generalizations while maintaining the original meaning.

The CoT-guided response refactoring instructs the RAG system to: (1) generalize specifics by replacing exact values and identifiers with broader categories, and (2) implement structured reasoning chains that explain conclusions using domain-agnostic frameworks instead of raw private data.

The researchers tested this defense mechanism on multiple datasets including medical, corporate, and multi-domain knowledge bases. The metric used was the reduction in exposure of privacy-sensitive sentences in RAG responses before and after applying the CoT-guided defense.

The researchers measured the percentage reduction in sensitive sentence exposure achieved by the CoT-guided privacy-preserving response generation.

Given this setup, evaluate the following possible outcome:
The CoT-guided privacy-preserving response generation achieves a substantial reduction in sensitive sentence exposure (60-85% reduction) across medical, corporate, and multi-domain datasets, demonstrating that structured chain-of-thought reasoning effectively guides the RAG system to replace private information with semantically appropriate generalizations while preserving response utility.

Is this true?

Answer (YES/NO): YES